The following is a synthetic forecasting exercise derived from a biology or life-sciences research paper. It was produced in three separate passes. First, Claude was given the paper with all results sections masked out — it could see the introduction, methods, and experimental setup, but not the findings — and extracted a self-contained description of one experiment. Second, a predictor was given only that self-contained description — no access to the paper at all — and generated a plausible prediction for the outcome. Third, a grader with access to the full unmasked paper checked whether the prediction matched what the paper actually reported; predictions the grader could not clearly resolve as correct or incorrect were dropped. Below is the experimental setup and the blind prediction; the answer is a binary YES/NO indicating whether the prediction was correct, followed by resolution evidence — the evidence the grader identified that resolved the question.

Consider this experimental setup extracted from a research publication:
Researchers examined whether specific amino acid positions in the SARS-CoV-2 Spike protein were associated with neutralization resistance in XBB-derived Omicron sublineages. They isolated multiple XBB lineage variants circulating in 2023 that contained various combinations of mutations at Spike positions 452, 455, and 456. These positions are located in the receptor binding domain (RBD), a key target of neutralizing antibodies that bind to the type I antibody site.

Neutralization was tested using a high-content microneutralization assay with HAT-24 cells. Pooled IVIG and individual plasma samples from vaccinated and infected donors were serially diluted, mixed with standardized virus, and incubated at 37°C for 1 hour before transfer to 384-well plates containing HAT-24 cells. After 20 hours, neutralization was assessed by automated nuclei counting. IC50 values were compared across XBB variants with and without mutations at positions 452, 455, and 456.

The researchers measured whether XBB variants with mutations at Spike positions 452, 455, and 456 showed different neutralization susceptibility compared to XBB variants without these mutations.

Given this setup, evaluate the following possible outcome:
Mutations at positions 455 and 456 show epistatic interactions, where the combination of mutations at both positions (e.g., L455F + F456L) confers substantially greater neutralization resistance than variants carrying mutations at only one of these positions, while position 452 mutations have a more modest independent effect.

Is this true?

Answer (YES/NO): NO